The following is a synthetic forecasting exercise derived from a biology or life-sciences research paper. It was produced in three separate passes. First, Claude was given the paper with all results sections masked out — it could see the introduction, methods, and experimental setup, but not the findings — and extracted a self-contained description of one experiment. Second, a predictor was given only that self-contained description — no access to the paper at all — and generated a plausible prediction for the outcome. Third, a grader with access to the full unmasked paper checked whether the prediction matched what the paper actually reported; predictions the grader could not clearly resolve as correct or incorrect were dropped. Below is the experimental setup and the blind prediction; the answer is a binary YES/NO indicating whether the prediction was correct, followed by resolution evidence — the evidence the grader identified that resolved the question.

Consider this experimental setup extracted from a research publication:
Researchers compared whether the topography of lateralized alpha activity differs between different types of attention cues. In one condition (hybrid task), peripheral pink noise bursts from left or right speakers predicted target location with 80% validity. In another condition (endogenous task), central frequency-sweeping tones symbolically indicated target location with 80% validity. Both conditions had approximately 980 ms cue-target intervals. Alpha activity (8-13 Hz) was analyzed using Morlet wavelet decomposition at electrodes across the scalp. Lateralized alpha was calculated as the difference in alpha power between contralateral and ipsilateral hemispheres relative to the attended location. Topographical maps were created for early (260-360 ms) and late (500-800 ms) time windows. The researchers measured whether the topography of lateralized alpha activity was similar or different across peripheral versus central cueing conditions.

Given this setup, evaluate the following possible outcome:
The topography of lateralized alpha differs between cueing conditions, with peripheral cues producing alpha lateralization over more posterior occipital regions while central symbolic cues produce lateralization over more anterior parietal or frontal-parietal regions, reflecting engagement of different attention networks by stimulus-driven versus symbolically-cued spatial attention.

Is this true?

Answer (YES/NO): NO